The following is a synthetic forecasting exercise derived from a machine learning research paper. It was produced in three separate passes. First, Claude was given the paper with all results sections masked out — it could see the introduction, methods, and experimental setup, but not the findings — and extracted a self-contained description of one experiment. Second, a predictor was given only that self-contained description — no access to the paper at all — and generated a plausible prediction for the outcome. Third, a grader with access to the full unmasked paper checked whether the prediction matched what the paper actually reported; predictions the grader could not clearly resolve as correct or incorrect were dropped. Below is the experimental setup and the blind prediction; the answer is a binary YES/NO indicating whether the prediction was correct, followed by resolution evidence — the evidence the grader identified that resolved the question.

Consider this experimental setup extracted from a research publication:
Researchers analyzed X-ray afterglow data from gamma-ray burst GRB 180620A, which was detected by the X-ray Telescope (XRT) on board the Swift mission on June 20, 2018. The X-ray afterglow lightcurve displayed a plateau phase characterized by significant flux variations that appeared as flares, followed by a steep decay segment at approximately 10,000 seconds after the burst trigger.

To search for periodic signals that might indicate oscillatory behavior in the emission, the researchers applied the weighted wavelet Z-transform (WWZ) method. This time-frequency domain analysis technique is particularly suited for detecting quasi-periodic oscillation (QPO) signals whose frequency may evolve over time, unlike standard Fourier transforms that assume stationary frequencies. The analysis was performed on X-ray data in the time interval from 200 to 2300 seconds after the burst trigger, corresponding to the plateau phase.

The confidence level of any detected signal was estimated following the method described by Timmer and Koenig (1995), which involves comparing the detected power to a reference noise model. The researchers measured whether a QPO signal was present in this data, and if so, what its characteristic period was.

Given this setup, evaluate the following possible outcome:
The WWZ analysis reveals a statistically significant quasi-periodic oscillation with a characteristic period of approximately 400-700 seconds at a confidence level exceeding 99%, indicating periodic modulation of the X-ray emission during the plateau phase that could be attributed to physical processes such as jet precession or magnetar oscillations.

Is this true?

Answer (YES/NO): YES